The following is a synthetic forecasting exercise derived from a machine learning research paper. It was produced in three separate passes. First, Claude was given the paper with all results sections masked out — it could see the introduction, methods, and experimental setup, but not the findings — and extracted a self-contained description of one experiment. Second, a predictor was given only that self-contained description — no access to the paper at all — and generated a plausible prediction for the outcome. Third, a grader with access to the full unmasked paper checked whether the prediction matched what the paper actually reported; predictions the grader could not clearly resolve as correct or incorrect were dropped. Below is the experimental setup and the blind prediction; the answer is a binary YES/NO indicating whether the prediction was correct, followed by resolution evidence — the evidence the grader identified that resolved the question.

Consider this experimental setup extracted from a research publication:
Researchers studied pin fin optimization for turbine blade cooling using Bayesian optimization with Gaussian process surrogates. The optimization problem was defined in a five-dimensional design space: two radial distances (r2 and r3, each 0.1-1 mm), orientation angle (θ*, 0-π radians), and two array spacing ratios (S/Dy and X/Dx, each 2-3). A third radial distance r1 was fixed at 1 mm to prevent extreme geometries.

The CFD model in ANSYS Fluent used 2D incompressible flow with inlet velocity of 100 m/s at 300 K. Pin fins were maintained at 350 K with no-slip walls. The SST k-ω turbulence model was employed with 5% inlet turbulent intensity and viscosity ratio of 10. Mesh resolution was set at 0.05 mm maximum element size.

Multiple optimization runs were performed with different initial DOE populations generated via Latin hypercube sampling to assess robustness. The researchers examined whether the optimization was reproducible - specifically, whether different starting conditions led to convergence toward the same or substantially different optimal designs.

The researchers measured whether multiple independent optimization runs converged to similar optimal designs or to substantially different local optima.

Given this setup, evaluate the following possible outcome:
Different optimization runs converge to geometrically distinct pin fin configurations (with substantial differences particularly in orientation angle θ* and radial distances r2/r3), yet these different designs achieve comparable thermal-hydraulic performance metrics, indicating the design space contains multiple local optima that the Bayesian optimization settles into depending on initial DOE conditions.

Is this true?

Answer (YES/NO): NO